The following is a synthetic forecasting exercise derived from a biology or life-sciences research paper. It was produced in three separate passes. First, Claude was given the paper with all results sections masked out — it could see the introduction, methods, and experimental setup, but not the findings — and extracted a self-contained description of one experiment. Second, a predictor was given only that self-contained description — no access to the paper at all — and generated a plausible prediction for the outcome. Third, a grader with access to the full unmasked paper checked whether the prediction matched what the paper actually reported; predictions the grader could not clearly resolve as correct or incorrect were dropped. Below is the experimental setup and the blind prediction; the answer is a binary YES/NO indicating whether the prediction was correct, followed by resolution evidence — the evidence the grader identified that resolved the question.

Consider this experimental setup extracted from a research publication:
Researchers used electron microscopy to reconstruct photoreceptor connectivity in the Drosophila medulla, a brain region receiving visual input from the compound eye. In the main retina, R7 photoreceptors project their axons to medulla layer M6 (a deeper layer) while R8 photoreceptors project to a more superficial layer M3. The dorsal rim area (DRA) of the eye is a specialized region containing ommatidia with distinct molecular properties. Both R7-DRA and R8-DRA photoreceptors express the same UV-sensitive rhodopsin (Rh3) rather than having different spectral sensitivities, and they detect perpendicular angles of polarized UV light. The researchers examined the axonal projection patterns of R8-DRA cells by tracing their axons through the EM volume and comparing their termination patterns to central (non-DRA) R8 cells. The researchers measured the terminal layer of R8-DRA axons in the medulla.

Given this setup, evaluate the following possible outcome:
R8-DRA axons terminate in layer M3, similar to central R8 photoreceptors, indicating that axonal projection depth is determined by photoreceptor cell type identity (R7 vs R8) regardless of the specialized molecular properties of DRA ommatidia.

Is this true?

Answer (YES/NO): NO